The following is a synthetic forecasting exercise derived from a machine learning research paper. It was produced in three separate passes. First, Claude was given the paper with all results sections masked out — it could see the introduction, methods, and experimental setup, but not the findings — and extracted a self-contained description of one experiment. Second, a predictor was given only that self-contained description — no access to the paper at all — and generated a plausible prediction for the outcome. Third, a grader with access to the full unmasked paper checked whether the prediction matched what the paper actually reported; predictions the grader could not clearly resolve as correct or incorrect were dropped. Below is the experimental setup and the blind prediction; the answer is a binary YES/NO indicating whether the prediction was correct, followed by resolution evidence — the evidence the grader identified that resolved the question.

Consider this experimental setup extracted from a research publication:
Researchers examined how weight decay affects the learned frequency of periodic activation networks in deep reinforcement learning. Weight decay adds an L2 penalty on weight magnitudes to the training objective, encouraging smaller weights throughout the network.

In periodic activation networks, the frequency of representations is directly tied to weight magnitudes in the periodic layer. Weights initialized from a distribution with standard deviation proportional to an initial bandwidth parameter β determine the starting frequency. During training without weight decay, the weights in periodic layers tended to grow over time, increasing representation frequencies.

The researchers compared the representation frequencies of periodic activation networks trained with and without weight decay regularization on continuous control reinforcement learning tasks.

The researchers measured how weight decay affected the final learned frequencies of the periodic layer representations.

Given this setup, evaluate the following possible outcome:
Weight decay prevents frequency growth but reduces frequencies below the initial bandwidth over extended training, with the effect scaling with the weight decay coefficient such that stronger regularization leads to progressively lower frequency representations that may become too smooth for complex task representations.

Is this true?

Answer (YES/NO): NO